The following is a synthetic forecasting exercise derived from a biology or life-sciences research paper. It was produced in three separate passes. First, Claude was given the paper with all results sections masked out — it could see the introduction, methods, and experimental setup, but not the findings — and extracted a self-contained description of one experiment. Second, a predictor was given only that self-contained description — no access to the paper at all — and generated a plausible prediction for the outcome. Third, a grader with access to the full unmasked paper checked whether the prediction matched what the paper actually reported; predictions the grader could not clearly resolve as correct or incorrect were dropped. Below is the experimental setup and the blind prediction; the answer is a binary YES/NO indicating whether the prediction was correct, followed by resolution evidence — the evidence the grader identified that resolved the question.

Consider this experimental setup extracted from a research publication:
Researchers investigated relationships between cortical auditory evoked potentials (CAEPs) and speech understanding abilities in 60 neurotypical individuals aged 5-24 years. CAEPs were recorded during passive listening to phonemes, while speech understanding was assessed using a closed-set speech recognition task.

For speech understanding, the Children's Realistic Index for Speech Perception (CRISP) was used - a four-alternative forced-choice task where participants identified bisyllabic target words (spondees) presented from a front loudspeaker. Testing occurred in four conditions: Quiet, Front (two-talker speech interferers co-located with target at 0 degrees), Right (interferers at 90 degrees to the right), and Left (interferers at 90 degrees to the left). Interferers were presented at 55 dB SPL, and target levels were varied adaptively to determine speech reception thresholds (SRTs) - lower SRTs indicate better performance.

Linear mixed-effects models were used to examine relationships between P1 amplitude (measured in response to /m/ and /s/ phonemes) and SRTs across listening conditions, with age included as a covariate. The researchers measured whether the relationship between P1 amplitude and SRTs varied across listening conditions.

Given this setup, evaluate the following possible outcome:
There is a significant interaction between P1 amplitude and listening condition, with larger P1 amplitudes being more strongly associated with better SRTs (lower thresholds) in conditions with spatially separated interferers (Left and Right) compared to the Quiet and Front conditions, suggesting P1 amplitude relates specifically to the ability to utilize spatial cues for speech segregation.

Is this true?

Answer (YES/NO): NO